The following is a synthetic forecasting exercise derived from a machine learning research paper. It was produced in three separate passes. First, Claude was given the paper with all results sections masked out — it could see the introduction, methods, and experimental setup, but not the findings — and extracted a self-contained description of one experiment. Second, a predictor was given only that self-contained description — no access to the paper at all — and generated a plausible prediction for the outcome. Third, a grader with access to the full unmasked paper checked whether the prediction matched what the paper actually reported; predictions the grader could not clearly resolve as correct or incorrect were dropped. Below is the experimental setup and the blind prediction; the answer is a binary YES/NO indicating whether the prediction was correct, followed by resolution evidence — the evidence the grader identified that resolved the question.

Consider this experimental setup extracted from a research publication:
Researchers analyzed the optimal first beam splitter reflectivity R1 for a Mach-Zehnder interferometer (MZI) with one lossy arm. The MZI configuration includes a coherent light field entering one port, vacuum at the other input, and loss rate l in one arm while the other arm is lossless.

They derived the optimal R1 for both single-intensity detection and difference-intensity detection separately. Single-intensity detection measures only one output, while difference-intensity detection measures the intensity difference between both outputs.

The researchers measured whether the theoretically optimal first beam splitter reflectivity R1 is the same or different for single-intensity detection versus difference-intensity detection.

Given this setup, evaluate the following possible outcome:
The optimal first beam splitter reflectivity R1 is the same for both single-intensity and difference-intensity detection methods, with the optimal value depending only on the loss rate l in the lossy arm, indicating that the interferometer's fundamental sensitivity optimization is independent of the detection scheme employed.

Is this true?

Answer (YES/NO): YES